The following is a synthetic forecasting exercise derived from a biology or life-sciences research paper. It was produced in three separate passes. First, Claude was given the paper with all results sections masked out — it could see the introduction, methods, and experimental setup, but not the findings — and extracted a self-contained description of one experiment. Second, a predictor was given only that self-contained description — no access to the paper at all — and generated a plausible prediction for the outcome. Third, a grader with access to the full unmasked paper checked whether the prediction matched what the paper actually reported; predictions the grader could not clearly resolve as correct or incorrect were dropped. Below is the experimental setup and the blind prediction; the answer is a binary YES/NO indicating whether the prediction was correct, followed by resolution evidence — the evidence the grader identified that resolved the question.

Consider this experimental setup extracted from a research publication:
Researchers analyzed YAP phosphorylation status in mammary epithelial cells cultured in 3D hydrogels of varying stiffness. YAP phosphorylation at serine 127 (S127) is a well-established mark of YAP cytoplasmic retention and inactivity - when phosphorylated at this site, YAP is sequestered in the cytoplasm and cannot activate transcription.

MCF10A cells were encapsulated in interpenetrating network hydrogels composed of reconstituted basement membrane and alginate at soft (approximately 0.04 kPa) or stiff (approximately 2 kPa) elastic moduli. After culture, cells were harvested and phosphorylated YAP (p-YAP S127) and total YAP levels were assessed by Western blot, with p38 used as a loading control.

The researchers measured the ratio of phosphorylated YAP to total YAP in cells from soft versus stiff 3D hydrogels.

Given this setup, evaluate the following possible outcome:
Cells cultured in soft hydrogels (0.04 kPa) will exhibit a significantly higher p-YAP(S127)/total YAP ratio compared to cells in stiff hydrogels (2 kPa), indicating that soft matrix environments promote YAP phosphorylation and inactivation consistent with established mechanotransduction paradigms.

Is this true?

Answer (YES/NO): NO